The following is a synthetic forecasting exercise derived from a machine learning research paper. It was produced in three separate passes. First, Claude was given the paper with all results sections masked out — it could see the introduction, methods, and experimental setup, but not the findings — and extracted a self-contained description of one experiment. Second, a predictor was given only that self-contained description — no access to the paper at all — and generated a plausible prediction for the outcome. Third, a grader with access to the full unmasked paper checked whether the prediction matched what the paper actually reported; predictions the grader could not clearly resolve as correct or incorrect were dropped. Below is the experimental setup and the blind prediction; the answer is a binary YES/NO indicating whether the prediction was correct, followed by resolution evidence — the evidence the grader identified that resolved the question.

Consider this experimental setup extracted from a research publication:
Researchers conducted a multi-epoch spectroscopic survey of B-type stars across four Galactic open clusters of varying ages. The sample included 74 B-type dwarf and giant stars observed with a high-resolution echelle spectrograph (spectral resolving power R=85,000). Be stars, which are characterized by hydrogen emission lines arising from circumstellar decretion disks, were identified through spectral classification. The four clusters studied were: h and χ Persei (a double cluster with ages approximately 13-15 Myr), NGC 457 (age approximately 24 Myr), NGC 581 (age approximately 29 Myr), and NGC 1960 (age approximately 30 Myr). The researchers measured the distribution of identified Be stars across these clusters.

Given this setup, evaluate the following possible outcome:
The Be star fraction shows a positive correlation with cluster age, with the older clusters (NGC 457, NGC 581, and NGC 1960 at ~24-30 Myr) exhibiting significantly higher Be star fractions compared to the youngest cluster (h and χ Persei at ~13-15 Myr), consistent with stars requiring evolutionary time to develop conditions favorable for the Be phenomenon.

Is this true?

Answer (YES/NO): NO